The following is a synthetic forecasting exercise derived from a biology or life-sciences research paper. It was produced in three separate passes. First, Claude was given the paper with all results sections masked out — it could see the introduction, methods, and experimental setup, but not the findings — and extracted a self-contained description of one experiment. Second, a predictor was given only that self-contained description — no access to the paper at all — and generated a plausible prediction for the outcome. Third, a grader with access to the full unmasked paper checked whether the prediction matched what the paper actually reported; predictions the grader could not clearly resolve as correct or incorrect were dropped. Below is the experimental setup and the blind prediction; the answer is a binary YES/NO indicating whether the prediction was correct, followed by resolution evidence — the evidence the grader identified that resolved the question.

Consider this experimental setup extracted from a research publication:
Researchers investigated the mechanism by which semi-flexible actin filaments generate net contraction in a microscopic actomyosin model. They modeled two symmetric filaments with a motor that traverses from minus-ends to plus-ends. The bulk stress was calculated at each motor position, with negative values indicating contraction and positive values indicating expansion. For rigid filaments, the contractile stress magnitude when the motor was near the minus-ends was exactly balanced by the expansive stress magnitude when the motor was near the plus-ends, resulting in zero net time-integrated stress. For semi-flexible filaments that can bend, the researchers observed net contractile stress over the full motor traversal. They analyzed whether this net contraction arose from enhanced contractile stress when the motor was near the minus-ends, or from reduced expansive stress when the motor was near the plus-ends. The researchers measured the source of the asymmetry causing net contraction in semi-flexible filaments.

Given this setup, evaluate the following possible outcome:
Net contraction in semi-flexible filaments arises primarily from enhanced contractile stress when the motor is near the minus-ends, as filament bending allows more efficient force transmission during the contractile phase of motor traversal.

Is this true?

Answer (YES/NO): NO